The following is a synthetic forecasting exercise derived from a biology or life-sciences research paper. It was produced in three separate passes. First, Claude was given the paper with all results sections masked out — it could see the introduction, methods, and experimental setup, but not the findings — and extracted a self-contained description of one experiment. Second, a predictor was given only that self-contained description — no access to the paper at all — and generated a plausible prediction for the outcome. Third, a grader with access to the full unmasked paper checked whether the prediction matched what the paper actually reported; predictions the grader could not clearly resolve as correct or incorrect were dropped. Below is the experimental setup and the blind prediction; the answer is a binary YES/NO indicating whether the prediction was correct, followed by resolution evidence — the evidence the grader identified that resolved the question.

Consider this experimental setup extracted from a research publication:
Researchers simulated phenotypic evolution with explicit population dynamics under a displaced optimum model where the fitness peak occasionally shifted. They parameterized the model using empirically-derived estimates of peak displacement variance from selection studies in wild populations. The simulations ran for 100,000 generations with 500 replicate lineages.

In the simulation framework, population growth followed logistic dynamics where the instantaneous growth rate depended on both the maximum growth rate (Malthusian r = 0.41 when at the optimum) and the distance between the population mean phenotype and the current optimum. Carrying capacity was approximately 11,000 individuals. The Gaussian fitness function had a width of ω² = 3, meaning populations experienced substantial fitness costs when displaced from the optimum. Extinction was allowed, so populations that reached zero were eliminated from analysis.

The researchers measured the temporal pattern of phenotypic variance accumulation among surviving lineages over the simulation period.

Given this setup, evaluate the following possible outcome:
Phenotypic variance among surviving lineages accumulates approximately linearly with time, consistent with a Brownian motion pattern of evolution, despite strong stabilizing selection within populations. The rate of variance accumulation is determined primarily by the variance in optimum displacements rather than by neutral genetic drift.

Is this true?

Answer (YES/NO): NO